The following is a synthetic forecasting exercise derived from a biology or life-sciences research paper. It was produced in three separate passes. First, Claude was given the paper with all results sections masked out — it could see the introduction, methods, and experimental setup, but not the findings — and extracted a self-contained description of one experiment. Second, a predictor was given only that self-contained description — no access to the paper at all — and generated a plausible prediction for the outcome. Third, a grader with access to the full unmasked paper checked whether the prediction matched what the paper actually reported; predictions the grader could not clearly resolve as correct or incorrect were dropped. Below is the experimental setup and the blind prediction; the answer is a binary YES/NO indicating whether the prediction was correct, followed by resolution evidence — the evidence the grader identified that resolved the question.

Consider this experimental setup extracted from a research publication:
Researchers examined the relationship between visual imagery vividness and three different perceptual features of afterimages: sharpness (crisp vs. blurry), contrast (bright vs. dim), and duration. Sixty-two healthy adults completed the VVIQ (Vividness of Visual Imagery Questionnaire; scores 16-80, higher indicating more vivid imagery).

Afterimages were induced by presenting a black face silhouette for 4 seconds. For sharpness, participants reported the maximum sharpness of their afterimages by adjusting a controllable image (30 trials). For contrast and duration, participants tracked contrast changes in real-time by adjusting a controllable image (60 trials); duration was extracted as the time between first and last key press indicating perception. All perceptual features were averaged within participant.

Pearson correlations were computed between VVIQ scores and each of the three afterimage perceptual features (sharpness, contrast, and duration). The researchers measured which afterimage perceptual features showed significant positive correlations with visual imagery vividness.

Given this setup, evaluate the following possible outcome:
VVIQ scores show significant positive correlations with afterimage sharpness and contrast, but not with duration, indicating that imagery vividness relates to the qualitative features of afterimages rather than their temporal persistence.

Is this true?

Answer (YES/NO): YES